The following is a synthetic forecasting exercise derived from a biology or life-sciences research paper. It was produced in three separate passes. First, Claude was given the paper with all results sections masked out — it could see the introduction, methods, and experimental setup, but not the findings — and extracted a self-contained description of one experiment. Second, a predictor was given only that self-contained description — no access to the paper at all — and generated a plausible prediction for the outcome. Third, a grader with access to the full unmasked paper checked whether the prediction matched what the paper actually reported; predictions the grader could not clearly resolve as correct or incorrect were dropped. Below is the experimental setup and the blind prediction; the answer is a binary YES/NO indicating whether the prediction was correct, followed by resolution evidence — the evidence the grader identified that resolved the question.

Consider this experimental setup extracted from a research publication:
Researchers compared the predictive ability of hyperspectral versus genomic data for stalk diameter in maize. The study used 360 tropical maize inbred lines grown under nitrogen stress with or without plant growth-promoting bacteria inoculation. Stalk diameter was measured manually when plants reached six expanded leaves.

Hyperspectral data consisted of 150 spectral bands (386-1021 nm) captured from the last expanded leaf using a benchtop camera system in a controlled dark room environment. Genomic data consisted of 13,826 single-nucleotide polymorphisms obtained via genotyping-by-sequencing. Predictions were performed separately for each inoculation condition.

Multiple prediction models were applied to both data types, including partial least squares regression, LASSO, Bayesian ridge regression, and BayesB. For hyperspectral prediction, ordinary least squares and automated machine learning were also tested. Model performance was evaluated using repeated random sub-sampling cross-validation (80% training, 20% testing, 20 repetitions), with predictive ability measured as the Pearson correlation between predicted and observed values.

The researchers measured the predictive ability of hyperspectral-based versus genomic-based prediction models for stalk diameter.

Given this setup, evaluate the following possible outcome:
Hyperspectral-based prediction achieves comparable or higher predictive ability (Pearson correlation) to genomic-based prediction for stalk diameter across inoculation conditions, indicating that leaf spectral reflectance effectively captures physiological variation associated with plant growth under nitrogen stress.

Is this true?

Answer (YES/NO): YES